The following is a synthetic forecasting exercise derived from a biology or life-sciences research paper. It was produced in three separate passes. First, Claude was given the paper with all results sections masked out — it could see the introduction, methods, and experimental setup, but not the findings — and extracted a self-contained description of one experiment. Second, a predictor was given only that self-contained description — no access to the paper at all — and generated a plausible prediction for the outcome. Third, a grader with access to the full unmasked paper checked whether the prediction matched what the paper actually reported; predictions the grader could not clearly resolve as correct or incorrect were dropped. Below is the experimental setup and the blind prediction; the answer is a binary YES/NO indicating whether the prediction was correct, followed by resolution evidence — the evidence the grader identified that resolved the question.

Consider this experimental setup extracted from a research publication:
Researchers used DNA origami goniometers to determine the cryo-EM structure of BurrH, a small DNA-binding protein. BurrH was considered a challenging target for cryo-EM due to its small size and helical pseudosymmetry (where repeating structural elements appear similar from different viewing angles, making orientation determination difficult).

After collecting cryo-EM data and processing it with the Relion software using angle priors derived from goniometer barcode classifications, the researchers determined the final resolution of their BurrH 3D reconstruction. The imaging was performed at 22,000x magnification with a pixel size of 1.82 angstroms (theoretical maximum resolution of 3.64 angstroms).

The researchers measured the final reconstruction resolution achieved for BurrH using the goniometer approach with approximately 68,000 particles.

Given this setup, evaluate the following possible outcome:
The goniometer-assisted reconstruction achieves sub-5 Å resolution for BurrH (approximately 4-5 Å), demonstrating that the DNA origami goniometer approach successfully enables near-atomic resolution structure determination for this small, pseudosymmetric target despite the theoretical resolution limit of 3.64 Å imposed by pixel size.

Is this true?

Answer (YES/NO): NO